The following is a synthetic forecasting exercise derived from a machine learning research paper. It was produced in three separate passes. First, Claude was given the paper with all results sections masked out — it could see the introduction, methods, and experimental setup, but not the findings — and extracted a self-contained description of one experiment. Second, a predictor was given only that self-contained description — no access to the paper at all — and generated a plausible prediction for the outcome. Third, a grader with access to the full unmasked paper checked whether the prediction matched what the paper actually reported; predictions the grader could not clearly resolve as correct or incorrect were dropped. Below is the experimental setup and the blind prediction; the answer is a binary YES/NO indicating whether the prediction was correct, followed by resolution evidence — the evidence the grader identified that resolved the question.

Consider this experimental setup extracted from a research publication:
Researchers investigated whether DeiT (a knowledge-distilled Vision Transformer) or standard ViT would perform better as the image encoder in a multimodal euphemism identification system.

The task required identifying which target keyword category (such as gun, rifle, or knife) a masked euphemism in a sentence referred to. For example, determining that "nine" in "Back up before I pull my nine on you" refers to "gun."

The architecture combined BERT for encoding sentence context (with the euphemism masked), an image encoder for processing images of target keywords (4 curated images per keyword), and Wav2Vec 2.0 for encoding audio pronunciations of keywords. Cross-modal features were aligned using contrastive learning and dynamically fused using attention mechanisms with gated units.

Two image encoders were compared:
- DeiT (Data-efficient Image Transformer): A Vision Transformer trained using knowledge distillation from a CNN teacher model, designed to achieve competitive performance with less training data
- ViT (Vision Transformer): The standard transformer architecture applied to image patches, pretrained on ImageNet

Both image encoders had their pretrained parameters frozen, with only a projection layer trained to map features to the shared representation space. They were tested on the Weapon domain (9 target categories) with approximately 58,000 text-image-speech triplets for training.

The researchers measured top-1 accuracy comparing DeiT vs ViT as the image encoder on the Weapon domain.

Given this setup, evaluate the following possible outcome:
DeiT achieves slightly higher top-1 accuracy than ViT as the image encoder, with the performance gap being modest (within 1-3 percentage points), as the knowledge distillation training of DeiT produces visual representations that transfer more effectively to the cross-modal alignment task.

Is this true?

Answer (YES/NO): NO